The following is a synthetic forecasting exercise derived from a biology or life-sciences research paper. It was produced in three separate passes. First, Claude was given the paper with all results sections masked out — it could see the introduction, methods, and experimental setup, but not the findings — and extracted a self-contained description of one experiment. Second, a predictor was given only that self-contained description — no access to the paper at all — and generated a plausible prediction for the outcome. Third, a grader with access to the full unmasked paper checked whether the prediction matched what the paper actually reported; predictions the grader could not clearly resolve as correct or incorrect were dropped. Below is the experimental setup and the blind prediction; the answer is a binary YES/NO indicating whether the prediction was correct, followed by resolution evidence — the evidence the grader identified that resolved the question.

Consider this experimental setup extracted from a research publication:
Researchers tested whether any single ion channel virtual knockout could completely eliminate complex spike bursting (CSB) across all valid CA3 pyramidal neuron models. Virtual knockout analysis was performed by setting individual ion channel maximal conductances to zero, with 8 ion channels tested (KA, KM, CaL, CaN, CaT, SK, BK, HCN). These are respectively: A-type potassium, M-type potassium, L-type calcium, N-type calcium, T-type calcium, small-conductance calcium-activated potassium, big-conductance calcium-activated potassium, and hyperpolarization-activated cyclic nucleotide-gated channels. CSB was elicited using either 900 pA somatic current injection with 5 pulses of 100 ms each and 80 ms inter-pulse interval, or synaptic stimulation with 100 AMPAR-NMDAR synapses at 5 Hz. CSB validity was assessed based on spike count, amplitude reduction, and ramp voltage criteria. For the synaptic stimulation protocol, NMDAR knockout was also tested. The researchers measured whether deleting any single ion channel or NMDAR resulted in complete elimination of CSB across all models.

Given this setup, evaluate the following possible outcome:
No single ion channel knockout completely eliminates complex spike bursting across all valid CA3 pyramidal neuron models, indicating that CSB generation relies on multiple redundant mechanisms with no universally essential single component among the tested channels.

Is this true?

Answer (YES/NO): YES